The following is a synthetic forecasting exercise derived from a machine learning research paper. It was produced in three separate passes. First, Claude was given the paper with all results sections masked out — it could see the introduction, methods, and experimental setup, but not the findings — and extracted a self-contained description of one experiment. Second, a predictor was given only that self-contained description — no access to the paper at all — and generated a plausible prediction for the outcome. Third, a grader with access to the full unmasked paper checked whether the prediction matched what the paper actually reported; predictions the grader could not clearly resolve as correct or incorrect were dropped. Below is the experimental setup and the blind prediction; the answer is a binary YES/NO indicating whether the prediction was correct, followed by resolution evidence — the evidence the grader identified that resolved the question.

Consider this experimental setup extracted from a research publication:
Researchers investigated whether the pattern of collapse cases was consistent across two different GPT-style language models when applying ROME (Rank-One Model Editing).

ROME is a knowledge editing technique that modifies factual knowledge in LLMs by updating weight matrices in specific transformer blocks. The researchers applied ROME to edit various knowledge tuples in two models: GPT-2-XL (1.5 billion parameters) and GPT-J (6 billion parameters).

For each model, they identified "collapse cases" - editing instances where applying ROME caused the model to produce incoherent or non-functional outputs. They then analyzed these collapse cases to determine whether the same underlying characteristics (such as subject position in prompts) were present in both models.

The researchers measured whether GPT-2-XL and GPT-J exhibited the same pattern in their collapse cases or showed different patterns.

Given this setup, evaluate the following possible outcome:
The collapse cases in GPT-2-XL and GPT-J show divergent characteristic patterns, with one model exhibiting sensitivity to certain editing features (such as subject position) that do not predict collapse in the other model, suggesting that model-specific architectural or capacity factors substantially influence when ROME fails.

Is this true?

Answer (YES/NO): NO